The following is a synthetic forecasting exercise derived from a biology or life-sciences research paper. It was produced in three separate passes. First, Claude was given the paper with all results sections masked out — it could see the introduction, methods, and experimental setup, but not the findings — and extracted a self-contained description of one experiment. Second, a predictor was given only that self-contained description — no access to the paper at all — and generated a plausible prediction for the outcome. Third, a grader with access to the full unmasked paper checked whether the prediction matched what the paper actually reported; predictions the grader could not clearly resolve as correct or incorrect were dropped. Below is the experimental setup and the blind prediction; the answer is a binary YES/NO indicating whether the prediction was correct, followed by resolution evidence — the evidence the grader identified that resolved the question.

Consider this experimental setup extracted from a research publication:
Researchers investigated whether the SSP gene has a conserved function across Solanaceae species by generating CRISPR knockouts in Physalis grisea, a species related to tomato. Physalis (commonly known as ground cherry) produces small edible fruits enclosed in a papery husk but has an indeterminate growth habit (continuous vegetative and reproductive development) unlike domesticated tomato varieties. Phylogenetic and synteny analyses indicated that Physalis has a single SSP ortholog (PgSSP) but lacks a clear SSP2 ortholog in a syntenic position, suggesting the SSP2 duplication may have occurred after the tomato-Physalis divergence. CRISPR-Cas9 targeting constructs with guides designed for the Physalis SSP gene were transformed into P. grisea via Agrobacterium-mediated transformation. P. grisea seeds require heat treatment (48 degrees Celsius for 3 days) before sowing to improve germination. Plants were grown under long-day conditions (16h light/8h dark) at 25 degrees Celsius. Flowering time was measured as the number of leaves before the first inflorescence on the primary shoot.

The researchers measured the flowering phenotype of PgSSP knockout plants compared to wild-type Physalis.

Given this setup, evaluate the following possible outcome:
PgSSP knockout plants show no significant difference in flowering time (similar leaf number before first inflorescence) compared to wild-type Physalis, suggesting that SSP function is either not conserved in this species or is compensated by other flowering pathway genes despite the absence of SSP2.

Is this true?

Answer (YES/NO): NO